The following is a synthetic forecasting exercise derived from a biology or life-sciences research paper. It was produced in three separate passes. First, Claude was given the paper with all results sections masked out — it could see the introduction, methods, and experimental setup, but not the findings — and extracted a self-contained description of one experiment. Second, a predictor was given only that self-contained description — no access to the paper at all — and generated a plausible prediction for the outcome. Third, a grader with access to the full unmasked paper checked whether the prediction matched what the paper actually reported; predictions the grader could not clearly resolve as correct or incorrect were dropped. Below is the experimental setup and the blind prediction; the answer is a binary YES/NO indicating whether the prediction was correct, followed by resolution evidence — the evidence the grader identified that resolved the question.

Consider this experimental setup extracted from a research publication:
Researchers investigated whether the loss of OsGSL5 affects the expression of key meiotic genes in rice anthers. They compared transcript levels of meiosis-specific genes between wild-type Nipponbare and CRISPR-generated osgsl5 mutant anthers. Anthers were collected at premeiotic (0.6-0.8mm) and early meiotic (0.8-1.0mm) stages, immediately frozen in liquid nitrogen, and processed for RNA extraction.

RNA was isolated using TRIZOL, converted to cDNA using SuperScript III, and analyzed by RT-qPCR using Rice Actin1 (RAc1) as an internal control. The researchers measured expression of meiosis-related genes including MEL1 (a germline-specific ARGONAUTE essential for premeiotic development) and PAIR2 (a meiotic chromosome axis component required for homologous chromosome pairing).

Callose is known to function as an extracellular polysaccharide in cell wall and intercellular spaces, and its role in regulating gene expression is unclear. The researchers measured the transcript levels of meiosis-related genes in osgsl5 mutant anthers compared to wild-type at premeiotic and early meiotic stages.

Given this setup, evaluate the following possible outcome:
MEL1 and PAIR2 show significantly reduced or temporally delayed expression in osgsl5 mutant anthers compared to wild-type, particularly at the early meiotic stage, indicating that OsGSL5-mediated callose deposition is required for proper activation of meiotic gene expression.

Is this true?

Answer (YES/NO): NO